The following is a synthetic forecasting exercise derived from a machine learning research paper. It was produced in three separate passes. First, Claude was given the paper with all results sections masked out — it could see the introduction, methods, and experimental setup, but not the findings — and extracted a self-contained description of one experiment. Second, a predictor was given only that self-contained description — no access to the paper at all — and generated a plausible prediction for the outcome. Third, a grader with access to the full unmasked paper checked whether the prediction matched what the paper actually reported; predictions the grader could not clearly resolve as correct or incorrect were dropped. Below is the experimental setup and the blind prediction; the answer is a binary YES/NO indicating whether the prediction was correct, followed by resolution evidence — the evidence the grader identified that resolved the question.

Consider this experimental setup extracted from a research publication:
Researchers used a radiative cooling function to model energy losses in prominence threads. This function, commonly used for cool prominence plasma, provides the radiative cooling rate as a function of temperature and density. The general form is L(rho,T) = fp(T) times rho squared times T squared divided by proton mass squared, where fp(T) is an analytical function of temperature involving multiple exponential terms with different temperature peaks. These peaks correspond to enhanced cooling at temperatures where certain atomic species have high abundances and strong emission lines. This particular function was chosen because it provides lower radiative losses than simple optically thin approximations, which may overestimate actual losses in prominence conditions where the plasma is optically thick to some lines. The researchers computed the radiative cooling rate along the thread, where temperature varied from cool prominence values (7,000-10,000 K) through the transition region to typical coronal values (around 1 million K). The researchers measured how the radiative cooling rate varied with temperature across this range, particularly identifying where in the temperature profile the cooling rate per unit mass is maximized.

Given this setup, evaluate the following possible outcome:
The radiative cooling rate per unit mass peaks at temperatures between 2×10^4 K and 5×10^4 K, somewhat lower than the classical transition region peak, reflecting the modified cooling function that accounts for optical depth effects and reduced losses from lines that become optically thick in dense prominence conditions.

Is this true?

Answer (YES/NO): NO